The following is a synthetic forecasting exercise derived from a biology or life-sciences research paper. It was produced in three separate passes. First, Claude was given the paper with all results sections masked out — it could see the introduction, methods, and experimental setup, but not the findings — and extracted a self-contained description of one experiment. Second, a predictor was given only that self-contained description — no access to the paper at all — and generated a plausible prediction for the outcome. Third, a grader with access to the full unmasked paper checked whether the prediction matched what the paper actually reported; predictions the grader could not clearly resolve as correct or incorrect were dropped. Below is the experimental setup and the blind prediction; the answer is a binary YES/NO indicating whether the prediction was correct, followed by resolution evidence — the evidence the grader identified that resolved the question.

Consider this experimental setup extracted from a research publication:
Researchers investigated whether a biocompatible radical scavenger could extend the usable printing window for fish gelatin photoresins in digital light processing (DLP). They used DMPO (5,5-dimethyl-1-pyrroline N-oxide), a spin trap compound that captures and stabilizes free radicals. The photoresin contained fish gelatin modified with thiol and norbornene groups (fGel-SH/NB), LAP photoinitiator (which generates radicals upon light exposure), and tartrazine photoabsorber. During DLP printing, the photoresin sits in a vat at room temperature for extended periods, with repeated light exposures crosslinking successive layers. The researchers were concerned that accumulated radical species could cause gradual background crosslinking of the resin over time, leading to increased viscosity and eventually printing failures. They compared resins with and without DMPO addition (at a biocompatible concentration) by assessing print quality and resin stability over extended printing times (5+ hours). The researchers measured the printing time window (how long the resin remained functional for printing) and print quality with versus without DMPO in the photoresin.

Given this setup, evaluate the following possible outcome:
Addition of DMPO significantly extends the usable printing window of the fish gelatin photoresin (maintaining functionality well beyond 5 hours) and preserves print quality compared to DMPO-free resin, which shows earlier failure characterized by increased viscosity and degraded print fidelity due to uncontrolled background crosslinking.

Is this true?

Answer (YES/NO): YES